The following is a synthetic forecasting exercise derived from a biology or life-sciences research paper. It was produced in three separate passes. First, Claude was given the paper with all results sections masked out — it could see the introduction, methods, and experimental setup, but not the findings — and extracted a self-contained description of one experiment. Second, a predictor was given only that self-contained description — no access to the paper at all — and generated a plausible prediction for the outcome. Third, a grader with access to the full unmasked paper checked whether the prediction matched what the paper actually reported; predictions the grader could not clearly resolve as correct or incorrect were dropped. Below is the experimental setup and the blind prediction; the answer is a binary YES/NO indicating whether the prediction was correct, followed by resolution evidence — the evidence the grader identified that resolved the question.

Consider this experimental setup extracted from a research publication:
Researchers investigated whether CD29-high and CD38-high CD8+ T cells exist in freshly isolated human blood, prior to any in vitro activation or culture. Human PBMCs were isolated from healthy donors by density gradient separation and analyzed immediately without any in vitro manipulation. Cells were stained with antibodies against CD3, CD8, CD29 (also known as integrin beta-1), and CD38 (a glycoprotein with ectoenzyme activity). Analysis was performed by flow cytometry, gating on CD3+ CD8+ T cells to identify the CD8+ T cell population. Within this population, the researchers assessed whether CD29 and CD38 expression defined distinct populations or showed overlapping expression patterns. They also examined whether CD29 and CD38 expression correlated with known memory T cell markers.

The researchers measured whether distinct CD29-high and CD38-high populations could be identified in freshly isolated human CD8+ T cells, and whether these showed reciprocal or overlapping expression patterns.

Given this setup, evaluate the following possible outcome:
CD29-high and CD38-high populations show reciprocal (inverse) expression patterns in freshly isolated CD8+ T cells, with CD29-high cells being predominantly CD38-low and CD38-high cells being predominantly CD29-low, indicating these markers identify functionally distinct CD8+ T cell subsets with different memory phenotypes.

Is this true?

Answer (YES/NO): NO